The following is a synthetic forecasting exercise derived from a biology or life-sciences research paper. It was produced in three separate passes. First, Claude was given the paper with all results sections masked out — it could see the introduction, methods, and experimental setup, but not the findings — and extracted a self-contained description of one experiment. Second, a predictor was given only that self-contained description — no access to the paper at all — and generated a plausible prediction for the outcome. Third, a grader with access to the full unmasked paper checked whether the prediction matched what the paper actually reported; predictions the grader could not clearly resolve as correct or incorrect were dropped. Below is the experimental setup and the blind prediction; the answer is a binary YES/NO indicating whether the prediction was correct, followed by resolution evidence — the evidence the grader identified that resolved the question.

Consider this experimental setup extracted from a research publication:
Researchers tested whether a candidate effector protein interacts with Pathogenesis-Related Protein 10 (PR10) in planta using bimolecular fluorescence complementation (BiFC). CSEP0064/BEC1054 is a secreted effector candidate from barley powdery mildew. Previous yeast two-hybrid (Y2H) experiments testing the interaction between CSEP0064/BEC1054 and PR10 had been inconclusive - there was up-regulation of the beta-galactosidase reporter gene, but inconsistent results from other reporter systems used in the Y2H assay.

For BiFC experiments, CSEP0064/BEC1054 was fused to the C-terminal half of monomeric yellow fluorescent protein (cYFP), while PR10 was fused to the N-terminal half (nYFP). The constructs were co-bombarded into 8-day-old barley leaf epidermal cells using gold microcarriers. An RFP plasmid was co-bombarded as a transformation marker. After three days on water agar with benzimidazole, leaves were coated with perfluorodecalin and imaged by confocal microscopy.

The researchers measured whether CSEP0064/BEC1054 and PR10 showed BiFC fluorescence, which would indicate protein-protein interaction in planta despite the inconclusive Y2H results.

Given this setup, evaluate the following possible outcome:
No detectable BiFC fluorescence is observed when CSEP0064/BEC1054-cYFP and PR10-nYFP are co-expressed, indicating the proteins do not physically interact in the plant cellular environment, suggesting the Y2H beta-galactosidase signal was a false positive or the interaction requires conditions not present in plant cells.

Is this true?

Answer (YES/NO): NO